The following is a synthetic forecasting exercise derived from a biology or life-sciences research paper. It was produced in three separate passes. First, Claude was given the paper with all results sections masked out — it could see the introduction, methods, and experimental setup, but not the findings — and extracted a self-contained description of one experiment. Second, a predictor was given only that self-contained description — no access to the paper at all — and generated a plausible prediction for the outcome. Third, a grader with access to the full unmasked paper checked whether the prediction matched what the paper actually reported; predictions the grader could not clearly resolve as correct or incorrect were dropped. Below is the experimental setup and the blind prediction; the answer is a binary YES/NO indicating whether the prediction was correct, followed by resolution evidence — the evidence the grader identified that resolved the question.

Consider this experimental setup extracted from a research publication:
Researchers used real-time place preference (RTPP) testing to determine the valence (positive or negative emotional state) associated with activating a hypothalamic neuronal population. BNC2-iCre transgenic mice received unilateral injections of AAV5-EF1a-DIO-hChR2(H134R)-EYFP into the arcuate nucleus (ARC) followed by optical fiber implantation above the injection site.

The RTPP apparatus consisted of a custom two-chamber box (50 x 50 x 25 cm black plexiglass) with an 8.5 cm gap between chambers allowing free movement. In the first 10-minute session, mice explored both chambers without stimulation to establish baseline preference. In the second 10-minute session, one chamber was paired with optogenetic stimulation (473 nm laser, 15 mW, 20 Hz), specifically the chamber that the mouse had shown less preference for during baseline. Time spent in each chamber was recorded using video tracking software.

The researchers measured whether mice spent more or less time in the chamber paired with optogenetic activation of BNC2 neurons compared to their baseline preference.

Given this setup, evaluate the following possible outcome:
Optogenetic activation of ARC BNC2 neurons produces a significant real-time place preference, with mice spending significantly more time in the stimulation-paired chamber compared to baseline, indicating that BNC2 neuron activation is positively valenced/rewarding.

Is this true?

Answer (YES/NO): YES